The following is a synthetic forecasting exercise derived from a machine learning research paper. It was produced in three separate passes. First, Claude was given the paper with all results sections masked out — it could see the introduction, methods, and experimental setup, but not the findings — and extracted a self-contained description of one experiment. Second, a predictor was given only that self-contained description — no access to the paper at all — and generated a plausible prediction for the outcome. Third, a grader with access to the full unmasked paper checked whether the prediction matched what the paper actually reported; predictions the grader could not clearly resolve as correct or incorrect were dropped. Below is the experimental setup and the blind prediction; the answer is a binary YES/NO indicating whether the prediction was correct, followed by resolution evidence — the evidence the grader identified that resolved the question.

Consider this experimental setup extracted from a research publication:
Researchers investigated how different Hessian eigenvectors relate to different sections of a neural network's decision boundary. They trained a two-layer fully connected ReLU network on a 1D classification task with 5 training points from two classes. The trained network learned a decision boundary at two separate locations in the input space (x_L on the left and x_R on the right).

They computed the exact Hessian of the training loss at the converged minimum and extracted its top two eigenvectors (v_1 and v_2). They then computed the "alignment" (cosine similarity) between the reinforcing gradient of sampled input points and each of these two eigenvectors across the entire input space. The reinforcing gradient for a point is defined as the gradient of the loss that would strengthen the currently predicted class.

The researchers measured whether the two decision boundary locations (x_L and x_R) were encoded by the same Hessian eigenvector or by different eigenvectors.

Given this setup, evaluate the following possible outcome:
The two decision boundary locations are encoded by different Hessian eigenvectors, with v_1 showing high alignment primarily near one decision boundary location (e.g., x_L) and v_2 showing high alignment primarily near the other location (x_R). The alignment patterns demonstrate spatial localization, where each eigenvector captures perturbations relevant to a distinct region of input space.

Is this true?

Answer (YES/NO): YES